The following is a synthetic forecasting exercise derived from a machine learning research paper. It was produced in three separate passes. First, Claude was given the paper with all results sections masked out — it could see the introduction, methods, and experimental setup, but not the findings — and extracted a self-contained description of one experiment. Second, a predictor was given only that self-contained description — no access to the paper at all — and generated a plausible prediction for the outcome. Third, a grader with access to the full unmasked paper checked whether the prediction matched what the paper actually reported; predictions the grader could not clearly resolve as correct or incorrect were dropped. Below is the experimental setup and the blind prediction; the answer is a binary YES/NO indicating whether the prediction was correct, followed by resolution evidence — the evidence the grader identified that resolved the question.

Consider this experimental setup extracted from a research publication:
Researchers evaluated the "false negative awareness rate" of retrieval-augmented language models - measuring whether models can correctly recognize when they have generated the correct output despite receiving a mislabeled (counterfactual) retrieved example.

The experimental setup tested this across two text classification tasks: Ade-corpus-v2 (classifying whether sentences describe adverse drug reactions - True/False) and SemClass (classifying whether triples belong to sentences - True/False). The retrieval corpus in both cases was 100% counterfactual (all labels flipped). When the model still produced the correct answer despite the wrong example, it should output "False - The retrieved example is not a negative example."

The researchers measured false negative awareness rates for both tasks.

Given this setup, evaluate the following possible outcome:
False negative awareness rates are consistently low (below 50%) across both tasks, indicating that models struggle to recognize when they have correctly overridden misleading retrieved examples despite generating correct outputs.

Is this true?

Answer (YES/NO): NO